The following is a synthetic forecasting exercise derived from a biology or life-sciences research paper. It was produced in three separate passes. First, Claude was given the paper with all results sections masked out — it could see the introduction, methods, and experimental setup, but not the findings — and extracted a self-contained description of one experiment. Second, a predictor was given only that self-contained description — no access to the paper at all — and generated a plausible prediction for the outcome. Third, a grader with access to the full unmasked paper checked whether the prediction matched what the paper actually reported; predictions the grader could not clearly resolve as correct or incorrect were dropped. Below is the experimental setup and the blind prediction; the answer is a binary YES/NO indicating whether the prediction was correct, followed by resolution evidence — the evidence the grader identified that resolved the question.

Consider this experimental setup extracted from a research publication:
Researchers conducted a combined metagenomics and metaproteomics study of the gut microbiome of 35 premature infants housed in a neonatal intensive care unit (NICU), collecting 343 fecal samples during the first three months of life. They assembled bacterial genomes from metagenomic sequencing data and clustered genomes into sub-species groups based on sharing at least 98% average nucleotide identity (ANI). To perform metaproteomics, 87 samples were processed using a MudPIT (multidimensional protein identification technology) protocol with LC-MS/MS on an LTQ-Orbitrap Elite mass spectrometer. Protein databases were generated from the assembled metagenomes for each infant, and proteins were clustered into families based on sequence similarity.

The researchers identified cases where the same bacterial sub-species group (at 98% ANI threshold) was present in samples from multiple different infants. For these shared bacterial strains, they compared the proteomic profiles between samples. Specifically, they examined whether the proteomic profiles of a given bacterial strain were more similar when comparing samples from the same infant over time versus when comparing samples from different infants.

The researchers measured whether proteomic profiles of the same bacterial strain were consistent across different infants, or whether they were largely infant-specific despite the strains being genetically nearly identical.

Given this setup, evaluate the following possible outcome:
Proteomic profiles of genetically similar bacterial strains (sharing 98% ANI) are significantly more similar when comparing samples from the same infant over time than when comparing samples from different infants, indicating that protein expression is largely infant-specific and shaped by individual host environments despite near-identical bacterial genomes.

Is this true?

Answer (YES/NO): YES